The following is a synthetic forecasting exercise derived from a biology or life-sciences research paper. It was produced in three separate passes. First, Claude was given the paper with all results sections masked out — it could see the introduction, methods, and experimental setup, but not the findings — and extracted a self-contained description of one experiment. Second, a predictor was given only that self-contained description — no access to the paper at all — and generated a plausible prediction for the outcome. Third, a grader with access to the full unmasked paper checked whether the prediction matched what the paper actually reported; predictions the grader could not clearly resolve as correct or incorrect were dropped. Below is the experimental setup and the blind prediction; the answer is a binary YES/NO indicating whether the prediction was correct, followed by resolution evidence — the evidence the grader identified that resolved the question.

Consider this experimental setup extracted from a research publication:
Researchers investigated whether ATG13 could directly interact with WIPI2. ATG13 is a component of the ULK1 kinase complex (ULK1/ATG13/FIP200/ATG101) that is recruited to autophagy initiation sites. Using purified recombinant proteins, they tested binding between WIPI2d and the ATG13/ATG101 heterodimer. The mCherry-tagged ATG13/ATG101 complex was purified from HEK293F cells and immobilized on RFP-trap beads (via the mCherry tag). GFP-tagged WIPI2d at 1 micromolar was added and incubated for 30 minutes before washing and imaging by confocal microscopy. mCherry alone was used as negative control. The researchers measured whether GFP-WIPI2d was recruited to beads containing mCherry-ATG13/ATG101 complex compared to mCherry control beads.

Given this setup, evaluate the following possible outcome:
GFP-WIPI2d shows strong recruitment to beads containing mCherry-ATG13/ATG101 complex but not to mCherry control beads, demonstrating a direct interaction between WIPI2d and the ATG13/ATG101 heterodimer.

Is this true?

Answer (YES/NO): YES